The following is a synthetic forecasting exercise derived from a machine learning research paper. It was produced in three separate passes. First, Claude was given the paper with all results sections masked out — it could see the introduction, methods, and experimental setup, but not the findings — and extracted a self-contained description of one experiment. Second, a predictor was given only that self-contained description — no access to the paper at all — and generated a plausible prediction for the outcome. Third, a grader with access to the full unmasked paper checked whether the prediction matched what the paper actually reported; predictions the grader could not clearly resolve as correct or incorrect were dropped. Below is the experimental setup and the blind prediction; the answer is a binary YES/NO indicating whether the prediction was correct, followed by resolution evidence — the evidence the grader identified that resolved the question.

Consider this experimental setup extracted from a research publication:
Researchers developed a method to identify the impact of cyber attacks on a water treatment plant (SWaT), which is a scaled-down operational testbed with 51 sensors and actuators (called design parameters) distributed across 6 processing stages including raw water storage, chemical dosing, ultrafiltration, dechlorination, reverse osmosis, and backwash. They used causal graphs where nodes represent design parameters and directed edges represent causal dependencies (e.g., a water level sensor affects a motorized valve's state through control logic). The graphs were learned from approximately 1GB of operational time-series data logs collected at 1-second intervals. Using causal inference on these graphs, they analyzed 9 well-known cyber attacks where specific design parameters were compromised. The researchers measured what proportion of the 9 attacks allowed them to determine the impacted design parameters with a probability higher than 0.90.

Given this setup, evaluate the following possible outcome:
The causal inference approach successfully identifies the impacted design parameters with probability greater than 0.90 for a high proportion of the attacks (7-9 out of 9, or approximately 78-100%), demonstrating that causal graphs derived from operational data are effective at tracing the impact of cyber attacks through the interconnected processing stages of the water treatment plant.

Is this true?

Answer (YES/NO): YES